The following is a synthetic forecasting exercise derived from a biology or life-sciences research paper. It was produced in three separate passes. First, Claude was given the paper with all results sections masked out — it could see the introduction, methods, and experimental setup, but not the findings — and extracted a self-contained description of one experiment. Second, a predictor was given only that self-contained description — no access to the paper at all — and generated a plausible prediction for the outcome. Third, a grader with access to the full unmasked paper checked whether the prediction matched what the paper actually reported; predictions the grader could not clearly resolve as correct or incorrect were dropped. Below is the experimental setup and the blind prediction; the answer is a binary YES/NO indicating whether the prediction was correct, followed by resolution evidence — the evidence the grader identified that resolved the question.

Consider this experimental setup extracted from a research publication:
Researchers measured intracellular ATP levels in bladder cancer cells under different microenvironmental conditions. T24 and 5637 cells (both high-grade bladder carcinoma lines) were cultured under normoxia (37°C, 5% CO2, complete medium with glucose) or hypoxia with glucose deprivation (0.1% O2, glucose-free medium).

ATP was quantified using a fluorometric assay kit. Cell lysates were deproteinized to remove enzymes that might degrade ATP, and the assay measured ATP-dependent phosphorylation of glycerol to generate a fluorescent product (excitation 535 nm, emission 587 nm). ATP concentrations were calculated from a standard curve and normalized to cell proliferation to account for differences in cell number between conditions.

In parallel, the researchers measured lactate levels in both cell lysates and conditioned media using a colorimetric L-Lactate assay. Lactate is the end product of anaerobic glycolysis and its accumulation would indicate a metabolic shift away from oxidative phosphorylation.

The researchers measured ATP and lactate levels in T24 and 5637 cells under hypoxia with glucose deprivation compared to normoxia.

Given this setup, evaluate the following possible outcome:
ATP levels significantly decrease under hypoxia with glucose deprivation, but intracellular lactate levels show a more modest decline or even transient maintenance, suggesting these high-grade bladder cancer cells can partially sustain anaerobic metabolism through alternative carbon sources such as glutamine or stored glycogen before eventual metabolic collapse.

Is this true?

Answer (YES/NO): NO